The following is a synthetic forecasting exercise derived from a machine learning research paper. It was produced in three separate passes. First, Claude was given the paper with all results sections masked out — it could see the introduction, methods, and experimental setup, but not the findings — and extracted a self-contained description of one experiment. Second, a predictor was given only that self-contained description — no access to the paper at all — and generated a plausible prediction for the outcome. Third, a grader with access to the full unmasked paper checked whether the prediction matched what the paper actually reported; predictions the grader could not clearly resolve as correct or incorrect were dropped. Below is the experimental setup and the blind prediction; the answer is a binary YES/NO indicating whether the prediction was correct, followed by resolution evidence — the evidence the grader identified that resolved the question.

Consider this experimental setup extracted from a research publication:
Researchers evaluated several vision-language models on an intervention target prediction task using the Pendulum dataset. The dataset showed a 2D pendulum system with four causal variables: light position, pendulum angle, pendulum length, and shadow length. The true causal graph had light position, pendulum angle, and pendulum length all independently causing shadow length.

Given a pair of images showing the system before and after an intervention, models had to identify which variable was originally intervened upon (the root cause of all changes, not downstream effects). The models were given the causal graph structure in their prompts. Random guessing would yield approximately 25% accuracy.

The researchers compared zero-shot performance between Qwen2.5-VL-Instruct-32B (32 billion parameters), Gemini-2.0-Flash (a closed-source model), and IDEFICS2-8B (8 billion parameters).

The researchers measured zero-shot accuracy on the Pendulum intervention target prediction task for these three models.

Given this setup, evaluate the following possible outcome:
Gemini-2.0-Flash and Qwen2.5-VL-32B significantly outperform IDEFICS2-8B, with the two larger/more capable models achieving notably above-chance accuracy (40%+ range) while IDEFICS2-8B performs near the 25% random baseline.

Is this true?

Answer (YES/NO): NO